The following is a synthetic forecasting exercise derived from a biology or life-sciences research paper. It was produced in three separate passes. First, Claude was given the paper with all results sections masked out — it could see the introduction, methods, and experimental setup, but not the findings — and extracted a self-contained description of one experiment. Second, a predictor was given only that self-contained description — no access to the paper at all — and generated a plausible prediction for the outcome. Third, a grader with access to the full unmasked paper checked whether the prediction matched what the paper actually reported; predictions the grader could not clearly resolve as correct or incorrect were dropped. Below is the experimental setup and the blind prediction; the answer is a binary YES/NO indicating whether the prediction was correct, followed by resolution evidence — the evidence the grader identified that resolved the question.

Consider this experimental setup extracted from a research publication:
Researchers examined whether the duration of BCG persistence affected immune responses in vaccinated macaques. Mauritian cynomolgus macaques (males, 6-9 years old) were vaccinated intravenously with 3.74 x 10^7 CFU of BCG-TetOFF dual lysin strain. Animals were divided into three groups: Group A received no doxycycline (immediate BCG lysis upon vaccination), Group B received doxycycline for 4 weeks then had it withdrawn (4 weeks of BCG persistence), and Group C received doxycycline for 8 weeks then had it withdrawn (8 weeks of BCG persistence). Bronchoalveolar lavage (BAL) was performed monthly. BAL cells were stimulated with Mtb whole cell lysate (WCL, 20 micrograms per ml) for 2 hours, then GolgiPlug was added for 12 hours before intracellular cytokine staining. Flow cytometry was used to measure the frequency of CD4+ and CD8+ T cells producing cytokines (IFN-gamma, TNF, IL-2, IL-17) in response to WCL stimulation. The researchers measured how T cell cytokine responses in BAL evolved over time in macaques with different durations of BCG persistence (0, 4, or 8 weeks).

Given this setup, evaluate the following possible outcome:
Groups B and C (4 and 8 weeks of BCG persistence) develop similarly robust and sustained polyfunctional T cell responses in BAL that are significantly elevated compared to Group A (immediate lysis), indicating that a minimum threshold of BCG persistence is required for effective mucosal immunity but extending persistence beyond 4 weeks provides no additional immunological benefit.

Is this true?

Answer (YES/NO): NO